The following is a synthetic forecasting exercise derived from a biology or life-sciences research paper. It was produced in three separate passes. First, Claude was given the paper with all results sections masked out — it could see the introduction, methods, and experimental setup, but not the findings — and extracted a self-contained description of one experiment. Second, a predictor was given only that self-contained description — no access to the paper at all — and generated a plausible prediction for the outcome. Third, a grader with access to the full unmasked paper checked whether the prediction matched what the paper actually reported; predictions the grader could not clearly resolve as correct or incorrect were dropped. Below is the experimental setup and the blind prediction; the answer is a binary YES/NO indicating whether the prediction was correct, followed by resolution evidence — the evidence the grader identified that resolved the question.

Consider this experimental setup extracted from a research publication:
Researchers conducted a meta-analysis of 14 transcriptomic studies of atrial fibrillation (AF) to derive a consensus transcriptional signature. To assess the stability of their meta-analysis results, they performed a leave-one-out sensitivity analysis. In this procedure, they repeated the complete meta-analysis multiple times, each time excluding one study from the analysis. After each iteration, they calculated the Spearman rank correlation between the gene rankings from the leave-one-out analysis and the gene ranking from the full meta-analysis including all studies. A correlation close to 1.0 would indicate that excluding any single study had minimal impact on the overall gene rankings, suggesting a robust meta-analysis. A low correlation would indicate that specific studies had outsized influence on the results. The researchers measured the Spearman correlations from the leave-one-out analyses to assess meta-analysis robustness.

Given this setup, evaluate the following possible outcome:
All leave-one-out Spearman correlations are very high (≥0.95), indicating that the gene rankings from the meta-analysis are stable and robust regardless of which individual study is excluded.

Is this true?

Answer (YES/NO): NO